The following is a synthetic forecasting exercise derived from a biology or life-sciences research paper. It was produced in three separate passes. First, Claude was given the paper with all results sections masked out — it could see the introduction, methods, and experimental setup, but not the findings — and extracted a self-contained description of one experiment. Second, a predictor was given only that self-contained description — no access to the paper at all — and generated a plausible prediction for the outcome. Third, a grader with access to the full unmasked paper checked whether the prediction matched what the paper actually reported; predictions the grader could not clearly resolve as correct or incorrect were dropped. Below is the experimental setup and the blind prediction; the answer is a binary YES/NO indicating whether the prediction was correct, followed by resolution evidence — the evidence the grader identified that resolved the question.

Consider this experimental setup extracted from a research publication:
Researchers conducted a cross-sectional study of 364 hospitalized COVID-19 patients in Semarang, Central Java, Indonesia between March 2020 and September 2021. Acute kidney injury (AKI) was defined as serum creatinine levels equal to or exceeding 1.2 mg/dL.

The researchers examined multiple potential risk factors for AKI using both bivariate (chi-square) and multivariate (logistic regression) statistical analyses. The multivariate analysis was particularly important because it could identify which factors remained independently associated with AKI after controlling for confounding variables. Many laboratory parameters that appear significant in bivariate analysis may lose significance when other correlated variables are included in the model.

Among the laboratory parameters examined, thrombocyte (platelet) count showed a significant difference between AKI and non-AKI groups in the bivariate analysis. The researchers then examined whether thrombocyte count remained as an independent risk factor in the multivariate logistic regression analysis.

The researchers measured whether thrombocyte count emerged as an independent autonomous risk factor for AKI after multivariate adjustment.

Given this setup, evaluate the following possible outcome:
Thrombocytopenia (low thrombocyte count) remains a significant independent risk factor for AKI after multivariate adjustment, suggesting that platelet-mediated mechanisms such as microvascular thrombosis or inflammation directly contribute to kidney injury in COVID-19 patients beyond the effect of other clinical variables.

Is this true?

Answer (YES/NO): YES